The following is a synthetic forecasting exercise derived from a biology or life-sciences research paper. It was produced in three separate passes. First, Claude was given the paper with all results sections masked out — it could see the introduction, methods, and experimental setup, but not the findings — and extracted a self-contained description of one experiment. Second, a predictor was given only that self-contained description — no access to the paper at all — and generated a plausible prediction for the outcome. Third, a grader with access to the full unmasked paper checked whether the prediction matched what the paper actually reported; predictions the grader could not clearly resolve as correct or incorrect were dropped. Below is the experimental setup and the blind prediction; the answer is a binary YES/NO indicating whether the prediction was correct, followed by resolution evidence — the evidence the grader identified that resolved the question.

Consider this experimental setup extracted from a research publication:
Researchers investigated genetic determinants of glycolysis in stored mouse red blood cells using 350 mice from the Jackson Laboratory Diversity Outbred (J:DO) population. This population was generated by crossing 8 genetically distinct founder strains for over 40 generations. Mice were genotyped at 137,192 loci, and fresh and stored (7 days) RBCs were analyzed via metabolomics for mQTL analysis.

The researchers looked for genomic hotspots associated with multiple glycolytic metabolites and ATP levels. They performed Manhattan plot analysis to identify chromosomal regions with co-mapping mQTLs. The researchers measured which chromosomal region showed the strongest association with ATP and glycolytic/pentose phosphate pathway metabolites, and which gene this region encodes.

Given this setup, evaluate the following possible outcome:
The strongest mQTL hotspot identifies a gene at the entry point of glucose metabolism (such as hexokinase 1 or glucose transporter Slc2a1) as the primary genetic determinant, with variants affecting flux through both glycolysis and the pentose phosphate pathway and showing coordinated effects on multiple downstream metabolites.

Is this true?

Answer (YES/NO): NO